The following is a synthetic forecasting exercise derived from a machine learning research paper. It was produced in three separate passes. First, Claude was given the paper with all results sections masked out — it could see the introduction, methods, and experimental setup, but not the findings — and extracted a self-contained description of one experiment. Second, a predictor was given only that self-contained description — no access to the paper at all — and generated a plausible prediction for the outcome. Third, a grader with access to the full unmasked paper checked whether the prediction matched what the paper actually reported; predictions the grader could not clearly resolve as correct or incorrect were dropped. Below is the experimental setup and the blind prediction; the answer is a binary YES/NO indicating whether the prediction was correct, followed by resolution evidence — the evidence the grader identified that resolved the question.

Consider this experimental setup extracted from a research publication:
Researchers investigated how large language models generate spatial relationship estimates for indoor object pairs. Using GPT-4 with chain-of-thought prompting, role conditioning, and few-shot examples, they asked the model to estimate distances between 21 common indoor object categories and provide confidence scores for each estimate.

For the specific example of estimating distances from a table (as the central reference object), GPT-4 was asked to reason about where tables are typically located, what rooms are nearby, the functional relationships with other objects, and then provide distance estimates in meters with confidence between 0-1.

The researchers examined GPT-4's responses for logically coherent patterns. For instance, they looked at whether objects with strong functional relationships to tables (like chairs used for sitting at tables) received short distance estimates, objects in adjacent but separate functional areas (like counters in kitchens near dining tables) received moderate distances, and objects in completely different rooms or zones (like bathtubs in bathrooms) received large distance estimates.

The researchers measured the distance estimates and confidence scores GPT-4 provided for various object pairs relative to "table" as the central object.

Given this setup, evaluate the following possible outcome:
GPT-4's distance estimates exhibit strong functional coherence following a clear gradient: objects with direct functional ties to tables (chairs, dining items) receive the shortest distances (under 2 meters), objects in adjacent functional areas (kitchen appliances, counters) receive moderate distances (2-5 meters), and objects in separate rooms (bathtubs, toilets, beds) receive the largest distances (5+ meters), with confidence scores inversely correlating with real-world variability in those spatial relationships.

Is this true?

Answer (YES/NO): YES